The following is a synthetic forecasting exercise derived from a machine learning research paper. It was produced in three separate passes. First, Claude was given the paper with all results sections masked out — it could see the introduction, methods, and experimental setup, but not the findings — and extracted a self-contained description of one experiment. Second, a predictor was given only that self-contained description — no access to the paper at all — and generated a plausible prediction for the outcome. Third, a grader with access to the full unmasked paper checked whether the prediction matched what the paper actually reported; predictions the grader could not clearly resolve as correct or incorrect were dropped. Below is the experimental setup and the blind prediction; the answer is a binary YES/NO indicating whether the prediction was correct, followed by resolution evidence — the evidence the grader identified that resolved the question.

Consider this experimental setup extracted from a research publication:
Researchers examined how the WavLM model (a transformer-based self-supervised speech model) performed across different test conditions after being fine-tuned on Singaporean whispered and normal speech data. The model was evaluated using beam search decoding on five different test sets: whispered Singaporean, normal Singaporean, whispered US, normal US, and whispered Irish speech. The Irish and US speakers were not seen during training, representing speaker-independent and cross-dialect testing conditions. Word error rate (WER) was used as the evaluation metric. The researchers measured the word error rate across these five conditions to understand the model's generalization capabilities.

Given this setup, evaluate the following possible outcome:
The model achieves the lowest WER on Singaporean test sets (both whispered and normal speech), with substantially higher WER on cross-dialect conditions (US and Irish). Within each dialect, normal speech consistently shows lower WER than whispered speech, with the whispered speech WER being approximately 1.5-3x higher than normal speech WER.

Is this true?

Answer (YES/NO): NO